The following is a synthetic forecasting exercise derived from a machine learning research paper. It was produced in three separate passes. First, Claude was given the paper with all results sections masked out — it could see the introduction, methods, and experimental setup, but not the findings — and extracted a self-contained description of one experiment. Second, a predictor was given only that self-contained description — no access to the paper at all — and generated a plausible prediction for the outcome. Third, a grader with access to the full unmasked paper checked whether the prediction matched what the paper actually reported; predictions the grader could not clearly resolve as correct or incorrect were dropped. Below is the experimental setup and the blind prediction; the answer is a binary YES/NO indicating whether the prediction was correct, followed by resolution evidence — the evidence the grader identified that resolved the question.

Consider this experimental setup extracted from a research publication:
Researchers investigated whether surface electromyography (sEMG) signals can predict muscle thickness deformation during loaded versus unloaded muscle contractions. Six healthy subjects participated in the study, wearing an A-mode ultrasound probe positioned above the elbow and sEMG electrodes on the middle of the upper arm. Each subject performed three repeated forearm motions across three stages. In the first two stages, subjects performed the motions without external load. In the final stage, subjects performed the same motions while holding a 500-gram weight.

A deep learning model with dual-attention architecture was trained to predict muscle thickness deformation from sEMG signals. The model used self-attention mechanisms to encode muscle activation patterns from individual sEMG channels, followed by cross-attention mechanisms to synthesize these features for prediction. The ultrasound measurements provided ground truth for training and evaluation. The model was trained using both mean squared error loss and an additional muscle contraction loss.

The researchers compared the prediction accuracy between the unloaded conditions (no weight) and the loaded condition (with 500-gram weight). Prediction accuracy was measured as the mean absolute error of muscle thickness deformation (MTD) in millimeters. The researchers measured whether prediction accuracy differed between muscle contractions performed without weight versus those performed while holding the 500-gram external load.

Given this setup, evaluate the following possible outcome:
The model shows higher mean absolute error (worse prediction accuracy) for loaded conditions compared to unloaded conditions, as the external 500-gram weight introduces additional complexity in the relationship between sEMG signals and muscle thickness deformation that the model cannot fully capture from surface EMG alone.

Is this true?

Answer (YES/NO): NO